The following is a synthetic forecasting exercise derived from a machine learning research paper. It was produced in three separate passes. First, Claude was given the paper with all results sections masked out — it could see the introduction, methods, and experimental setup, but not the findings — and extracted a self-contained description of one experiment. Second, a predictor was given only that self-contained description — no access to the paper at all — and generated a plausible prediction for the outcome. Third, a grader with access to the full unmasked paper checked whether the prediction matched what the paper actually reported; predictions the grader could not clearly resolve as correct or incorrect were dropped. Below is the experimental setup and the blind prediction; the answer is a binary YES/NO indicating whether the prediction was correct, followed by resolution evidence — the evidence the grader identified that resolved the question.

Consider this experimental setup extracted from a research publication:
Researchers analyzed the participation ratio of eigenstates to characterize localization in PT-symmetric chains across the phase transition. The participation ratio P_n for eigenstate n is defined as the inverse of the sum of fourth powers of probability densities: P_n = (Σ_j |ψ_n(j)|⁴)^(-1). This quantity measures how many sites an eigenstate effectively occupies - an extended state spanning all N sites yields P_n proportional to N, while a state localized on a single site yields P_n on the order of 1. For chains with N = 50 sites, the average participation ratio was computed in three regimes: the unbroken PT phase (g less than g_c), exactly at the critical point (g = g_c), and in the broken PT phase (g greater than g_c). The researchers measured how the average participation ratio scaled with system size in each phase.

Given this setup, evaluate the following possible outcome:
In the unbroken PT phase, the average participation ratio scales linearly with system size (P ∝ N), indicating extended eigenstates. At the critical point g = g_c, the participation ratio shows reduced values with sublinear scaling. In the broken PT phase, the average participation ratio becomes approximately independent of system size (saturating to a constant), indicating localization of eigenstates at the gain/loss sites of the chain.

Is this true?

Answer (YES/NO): YES